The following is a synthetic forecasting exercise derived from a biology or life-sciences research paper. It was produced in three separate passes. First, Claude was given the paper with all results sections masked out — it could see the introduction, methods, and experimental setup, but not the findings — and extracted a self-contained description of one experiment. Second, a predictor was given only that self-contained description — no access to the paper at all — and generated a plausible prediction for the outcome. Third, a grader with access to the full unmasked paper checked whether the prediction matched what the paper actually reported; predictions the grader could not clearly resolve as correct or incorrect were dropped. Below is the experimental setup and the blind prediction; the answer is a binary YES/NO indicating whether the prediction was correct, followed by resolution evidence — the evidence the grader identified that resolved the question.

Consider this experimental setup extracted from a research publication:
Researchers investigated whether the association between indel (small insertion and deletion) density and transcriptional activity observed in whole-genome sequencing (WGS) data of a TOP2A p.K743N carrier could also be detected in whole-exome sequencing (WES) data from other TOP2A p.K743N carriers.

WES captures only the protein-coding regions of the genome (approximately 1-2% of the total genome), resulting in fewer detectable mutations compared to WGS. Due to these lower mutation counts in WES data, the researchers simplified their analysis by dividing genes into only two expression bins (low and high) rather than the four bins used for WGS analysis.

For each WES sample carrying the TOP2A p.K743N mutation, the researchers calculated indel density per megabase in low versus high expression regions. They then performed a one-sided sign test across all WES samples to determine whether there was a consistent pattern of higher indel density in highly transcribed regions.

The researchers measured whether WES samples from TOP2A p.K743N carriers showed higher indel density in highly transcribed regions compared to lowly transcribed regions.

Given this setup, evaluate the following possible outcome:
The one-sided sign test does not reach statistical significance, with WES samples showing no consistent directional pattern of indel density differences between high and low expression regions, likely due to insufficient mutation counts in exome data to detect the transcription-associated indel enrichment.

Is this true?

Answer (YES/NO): NO